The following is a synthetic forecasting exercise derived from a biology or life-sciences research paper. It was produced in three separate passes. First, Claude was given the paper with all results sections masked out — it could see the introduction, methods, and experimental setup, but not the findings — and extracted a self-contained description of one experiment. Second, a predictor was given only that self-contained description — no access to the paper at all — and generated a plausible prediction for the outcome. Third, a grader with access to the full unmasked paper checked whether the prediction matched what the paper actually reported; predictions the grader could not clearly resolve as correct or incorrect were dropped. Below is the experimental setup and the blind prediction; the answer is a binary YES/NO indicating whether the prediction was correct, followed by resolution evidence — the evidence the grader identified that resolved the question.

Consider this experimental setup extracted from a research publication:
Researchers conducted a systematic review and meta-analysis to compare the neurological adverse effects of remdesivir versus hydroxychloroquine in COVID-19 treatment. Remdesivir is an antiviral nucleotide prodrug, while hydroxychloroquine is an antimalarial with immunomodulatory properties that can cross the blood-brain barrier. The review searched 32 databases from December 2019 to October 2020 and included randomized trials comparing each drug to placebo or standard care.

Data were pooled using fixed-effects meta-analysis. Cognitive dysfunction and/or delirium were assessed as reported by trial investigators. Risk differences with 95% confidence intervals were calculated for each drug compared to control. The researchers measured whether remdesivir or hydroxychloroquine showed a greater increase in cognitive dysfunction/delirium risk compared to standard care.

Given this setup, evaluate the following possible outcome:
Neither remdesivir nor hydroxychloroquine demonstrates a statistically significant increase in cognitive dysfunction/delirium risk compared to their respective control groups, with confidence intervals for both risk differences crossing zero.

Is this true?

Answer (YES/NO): YES